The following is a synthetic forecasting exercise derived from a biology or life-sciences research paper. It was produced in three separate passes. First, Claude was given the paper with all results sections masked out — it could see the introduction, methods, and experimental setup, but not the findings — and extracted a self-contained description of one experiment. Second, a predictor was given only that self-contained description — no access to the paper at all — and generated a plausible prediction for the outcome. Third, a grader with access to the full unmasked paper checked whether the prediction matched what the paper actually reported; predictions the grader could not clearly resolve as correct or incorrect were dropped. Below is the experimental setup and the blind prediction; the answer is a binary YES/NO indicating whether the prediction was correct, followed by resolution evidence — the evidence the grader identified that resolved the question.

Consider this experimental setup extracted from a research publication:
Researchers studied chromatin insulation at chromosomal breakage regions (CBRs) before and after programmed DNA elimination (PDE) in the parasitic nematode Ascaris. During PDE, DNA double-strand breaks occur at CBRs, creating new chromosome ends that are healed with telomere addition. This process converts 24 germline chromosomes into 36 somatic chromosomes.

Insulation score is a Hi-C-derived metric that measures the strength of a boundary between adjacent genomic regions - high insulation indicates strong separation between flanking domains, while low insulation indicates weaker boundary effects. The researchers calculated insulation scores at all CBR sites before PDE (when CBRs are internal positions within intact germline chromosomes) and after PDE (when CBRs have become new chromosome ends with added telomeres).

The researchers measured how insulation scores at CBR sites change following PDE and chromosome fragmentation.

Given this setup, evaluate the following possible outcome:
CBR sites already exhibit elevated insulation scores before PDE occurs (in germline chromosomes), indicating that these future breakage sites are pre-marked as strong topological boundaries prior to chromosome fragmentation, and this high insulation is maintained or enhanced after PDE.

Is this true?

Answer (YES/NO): NO